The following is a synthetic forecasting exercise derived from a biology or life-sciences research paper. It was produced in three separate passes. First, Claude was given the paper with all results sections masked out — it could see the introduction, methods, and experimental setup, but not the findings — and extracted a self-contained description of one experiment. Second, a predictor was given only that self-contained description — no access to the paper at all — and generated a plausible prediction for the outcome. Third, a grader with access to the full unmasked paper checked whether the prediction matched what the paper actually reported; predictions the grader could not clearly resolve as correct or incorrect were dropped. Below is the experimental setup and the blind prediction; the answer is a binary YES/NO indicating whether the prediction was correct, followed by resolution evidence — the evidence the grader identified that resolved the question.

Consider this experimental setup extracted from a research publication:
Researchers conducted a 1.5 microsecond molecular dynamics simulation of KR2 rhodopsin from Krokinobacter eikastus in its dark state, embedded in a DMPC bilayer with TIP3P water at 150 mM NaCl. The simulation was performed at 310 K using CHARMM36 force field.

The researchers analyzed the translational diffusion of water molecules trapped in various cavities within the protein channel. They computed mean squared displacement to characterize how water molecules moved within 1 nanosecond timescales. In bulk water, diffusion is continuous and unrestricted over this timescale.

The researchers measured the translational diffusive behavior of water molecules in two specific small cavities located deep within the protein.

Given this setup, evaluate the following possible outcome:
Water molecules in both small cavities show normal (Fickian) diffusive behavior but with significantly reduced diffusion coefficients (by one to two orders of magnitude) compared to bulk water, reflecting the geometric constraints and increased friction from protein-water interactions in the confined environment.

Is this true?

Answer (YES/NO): NO